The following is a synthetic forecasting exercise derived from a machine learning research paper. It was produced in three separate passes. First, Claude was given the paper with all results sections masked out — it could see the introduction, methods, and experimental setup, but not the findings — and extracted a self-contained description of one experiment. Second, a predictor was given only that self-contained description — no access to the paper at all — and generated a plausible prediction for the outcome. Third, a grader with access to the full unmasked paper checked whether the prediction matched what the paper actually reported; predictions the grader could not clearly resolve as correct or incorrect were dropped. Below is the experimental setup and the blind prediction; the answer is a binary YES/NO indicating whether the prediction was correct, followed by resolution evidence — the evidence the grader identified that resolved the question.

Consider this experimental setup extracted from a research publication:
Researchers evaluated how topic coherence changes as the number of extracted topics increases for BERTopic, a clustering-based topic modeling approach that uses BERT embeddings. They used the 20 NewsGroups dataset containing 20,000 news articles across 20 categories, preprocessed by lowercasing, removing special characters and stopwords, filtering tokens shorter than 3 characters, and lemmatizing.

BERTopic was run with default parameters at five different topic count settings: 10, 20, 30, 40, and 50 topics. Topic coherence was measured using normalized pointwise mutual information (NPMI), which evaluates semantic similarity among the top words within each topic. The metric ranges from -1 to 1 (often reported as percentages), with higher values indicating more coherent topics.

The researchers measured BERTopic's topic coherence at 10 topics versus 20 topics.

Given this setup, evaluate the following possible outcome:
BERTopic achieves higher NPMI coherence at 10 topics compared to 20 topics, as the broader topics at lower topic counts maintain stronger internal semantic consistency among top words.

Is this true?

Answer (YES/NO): NO